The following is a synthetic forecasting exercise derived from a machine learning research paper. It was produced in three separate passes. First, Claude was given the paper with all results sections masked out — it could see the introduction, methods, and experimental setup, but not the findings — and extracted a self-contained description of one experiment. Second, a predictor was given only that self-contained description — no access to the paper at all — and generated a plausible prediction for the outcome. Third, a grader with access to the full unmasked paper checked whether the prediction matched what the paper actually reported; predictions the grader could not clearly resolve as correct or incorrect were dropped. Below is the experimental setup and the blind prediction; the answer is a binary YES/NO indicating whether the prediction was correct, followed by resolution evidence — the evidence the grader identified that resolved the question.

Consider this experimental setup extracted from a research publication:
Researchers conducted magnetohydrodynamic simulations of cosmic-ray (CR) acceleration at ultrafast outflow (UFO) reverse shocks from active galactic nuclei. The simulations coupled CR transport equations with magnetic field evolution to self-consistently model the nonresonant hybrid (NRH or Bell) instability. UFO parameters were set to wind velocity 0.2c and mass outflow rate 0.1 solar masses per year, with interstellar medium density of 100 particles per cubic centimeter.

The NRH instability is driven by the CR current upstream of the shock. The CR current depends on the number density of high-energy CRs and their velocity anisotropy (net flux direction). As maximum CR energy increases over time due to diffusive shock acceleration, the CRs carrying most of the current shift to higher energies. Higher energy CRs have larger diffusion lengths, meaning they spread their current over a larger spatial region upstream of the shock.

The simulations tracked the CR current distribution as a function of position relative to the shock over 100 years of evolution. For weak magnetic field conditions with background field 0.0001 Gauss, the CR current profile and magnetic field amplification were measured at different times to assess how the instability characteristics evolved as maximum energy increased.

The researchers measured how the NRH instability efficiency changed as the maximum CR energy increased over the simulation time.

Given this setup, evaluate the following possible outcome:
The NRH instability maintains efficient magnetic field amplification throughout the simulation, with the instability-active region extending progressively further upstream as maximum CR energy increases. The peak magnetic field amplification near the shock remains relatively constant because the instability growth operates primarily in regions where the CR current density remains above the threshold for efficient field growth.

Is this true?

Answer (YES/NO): NO